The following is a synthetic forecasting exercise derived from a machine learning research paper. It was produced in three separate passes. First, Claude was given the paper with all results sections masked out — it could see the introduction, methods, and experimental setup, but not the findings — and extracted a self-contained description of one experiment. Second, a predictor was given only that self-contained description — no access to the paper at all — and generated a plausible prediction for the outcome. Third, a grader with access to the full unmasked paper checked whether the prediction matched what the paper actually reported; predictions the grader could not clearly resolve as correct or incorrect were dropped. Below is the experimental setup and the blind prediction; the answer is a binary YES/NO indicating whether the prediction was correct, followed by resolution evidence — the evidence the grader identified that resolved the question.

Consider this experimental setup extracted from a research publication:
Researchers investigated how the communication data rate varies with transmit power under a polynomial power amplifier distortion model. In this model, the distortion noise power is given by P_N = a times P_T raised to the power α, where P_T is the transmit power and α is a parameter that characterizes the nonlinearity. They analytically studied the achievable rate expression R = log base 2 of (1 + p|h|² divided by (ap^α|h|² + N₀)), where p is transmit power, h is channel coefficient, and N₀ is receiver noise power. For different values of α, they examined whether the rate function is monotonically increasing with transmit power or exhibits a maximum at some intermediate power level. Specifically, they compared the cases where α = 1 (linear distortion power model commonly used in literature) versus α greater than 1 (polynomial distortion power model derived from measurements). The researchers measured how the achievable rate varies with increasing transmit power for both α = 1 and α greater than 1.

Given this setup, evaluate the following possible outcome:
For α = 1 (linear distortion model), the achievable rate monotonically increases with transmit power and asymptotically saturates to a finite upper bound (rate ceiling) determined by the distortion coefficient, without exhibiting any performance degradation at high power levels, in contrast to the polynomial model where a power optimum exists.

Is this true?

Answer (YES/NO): NO